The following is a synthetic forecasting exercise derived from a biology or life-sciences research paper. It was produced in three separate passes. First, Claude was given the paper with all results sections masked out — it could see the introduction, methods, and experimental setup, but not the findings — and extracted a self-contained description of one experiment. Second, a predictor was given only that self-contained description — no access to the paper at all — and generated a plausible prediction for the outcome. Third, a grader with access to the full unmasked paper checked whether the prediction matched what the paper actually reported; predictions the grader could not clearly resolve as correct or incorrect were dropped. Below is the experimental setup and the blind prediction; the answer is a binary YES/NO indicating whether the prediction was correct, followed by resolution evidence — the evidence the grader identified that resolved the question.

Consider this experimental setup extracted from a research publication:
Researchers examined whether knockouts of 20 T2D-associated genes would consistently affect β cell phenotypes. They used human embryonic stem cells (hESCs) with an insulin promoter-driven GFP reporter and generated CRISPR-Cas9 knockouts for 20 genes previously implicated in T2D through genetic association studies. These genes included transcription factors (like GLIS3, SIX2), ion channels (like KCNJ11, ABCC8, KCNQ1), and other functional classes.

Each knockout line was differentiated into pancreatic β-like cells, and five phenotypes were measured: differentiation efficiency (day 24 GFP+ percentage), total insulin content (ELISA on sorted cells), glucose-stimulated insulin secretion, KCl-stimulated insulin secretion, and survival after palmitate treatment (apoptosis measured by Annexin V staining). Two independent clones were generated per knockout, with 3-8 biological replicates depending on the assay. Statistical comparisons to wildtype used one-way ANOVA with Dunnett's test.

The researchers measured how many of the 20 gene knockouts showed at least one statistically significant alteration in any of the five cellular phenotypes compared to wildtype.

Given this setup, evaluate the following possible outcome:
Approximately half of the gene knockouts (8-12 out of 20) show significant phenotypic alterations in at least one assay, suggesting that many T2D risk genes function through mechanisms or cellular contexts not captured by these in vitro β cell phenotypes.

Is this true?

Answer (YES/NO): NO